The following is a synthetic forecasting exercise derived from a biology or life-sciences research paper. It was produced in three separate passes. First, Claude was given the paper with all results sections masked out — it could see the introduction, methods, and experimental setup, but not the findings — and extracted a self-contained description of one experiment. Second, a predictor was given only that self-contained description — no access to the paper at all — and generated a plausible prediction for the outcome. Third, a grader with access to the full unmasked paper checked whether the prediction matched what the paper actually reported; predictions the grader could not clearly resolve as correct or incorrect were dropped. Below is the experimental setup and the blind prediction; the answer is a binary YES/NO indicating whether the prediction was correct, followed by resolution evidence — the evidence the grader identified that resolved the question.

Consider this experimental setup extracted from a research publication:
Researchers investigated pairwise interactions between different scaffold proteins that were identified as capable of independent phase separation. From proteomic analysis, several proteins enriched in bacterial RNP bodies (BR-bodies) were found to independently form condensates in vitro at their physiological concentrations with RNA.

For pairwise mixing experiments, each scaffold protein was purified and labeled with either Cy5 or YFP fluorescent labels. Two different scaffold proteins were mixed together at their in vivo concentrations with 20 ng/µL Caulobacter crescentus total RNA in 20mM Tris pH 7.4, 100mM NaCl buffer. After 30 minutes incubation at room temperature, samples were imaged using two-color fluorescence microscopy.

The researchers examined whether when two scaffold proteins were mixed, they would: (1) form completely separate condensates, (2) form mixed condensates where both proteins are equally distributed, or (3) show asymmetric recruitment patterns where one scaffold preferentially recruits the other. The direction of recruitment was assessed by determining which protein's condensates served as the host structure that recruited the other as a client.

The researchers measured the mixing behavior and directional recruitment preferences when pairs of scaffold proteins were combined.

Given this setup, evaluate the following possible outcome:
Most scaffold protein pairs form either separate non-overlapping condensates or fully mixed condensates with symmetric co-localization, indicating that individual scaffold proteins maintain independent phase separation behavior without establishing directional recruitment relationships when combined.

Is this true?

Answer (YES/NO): NO